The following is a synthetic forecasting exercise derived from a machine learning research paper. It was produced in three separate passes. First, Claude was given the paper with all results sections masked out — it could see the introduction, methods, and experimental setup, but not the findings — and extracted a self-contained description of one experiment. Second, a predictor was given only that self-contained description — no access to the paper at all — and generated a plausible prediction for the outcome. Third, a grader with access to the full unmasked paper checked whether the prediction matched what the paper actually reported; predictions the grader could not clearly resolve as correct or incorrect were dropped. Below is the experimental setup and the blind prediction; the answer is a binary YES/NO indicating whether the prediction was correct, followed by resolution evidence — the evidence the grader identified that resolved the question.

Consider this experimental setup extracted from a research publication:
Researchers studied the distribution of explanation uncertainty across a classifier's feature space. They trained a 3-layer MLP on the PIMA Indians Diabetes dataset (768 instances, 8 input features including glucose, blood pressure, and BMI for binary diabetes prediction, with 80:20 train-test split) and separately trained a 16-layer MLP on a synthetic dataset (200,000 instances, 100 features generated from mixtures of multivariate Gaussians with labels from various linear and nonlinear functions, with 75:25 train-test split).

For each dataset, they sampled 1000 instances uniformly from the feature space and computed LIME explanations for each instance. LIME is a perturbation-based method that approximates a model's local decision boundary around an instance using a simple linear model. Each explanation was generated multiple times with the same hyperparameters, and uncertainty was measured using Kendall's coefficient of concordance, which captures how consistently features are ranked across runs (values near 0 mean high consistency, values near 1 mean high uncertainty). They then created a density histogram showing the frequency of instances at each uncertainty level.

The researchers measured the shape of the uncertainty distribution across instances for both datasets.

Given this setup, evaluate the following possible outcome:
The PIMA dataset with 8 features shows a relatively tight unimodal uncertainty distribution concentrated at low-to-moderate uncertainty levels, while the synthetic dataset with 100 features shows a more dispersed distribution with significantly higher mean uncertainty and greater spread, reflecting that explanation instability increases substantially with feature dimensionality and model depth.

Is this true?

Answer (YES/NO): NO